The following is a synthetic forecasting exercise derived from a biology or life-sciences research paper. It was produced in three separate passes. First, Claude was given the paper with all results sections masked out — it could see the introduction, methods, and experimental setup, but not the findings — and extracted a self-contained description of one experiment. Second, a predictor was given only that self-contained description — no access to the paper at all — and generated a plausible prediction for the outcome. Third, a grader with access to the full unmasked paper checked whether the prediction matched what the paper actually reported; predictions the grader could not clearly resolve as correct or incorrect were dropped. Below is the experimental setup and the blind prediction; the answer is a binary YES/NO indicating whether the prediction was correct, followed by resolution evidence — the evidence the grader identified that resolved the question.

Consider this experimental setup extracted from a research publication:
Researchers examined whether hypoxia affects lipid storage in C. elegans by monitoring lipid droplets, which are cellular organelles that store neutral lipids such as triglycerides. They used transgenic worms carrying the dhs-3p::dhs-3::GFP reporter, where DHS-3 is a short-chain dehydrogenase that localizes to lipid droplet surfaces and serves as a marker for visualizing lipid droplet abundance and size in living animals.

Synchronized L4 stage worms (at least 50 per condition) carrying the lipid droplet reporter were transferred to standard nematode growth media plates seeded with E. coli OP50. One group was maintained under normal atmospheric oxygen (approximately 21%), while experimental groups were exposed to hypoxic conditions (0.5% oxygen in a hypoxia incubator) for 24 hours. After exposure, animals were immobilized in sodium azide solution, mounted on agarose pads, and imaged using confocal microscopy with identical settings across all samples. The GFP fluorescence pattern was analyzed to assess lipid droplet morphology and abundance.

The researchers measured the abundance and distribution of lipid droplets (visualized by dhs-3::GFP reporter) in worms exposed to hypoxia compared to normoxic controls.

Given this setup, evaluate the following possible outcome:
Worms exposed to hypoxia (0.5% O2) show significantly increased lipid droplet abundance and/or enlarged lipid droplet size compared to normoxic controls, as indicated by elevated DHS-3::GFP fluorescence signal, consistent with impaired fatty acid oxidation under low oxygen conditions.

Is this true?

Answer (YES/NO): NO